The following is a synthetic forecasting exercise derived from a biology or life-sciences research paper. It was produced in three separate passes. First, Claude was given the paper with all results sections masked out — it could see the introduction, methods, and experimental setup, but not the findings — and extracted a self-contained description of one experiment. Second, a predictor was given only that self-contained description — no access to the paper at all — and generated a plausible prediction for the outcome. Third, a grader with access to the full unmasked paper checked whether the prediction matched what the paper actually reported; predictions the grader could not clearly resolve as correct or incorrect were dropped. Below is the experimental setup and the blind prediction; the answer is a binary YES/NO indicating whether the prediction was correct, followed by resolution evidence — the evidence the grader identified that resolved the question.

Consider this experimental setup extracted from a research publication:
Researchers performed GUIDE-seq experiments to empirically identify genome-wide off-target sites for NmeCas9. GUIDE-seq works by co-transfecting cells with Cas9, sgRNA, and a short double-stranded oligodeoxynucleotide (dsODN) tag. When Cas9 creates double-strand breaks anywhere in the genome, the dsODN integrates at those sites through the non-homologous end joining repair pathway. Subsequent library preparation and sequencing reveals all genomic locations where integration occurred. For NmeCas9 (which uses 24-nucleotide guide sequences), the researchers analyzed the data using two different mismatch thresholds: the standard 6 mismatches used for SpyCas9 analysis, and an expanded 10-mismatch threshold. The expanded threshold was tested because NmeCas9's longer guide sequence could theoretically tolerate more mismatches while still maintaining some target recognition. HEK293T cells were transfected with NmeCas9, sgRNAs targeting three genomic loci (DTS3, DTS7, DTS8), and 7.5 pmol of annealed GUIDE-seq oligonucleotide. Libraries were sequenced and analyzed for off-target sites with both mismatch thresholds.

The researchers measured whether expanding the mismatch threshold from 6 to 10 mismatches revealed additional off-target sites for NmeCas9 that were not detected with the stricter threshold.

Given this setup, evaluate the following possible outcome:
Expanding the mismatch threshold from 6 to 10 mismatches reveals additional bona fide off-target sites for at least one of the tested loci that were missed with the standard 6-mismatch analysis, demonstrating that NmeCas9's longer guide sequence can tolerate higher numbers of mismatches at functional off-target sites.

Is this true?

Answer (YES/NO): NO